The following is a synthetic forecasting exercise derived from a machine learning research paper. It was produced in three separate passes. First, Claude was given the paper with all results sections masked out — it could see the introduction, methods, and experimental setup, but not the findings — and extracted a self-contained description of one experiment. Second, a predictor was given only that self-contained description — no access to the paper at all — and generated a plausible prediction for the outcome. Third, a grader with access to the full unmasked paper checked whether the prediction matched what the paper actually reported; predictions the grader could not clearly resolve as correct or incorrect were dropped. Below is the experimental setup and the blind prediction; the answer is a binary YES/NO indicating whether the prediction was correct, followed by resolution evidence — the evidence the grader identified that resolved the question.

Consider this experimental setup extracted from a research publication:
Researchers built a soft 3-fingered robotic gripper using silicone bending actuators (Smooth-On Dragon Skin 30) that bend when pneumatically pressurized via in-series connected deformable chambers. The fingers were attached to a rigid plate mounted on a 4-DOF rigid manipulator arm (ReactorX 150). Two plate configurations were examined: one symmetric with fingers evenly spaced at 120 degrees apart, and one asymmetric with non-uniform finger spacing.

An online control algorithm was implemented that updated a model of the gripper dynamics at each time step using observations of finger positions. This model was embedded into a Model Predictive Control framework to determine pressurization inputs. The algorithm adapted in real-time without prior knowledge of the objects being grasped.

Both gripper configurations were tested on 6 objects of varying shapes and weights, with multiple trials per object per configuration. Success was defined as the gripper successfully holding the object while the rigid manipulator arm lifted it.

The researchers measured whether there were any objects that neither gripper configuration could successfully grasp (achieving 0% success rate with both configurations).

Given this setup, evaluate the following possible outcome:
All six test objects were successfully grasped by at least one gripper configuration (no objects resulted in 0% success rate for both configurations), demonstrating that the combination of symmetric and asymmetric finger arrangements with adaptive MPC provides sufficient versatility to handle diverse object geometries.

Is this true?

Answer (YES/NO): NO